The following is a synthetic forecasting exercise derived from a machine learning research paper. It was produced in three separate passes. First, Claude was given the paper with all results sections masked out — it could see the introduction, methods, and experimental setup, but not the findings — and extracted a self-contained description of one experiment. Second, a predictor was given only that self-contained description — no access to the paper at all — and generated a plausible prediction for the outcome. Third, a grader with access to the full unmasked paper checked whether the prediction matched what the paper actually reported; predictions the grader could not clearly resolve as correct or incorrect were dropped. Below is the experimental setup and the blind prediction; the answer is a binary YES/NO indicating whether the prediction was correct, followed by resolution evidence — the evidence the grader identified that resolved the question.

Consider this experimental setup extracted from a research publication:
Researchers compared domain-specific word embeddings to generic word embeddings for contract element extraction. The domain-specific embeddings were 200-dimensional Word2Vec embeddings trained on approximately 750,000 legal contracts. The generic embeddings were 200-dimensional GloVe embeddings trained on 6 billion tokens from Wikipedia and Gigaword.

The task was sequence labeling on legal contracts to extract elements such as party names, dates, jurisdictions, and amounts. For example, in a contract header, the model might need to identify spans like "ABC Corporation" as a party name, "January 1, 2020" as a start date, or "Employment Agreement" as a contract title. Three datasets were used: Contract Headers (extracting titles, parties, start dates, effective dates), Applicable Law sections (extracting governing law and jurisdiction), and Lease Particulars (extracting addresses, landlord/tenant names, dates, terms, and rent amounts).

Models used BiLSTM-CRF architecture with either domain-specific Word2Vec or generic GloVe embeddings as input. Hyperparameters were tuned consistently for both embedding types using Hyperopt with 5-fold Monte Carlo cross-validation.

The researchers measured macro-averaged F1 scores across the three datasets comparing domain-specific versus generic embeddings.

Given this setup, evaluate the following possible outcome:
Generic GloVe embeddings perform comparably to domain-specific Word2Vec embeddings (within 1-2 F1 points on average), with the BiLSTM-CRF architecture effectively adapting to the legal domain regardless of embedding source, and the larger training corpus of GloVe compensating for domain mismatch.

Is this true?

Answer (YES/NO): NO